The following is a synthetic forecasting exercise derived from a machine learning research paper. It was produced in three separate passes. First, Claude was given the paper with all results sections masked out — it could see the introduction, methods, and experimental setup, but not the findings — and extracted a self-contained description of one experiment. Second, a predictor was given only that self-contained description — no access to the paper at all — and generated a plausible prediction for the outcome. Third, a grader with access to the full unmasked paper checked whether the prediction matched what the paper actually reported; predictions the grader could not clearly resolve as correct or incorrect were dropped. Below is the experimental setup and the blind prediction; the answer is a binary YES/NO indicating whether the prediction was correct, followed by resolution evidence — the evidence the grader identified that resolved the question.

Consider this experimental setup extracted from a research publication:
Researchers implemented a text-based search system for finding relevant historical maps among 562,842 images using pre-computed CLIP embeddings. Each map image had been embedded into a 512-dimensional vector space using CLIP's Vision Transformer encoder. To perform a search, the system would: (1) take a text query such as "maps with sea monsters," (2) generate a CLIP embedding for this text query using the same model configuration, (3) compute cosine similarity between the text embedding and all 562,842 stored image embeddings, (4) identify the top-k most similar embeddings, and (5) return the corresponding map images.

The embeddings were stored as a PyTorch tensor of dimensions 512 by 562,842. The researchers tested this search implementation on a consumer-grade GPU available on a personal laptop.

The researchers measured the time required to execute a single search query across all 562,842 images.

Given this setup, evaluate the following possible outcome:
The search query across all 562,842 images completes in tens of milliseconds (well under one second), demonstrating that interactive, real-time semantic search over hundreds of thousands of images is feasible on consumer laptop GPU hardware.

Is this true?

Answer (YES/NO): NO